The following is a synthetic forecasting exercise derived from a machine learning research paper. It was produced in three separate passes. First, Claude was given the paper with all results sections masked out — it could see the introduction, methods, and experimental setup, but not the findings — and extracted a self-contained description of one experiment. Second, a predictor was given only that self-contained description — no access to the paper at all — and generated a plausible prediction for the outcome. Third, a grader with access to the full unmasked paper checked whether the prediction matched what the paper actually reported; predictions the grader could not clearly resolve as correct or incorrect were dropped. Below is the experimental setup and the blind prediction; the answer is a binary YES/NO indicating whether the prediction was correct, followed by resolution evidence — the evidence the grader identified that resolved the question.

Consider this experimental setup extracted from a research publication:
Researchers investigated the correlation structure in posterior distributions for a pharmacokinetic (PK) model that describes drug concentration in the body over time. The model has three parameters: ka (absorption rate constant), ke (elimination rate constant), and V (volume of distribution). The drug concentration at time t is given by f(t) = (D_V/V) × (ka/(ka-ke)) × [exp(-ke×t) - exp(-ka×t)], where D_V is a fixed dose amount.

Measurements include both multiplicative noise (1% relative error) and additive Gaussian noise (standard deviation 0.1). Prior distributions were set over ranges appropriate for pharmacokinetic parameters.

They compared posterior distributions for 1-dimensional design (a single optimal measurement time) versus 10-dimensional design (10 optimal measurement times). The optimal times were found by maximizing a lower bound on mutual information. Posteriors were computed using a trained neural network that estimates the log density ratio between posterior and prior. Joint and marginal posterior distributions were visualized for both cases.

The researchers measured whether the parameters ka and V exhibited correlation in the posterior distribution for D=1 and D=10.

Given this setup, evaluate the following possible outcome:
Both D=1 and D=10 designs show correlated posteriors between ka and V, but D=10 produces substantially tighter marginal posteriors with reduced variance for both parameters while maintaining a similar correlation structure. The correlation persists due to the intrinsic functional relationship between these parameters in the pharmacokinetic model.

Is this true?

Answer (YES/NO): YES